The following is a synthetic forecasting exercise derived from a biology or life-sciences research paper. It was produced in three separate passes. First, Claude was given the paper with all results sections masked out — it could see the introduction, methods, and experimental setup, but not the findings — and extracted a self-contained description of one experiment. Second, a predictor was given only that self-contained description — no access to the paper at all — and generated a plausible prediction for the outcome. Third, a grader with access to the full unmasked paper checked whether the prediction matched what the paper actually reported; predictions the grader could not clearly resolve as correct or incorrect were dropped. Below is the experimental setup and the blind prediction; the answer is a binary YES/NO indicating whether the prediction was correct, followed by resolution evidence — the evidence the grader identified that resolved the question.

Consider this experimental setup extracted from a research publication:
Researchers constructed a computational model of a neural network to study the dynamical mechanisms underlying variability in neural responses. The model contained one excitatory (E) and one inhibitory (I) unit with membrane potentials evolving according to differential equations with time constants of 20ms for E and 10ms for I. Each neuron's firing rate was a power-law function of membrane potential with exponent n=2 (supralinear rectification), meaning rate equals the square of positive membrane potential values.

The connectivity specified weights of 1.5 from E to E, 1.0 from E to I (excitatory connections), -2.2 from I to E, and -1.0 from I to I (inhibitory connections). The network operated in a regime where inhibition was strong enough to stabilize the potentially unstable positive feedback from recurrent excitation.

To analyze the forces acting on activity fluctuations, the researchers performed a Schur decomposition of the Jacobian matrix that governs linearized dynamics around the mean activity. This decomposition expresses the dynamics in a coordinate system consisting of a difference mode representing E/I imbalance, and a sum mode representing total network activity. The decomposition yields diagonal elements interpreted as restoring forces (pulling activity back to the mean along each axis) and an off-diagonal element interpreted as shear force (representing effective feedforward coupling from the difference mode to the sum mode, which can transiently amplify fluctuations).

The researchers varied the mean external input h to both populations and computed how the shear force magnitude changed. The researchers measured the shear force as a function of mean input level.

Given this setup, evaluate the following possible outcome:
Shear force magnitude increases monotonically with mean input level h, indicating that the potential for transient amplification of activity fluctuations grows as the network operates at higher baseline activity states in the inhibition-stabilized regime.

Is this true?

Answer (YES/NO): NO